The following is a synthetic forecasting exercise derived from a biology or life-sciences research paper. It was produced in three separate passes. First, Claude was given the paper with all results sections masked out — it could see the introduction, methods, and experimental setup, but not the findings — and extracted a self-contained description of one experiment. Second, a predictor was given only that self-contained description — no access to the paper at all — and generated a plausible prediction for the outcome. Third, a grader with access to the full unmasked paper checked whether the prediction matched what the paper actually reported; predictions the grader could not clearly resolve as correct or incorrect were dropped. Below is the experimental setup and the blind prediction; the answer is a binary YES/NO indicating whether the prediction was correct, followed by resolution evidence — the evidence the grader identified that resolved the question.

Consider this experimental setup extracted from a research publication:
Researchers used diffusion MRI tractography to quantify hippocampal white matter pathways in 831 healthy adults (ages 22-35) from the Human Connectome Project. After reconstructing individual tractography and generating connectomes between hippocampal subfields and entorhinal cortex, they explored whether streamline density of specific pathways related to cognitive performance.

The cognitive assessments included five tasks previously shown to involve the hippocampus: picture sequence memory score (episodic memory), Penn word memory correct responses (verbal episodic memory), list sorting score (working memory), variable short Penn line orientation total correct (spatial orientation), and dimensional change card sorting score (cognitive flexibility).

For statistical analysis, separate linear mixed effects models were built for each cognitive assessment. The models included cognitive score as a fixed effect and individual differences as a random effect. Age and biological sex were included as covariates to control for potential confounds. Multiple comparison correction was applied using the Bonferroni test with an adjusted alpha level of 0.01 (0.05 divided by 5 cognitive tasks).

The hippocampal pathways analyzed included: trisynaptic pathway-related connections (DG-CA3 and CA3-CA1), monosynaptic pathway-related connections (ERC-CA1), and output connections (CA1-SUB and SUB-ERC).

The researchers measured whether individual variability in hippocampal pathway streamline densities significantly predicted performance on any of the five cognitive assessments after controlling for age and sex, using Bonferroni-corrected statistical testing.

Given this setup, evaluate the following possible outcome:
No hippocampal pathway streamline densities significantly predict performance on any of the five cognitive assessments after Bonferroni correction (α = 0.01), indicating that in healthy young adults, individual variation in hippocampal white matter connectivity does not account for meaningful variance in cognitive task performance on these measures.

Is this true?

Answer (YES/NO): NO